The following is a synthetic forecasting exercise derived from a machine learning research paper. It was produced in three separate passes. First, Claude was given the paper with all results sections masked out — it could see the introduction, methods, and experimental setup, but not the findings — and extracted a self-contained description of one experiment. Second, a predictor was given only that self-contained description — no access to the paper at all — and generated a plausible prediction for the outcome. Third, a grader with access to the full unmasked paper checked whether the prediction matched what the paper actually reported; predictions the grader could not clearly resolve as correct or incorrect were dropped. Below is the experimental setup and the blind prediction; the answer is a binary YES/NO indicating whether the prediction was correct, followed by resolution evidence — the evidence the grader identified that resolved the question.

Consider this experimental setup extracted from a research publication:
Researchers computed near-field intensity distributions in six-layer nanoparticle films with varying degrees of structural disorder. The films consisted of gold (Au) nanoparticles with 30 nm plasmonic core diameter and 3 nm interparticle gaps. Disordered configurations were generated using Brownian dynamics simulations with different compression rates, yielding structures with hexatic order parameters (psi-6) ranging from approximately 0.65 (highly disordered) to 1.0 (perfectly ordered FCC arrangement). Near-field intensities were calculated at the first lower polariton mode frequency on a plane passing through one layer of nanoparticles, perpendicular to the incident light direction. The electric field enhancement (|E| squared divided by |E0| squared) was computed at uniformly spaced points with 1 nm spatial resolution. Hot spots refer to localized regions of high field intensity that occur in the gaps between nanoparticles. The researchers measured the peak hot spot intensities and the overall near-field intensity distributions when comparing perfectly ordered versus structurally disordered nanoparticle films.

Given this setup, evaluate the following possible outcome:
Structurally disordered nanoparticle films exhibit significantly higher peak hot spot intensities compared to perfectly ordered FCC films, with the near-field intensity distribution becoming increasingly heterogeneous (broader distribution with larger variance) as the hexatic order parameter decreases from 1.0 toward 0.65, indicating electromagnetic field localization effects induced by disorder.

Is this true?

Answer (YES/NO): YES